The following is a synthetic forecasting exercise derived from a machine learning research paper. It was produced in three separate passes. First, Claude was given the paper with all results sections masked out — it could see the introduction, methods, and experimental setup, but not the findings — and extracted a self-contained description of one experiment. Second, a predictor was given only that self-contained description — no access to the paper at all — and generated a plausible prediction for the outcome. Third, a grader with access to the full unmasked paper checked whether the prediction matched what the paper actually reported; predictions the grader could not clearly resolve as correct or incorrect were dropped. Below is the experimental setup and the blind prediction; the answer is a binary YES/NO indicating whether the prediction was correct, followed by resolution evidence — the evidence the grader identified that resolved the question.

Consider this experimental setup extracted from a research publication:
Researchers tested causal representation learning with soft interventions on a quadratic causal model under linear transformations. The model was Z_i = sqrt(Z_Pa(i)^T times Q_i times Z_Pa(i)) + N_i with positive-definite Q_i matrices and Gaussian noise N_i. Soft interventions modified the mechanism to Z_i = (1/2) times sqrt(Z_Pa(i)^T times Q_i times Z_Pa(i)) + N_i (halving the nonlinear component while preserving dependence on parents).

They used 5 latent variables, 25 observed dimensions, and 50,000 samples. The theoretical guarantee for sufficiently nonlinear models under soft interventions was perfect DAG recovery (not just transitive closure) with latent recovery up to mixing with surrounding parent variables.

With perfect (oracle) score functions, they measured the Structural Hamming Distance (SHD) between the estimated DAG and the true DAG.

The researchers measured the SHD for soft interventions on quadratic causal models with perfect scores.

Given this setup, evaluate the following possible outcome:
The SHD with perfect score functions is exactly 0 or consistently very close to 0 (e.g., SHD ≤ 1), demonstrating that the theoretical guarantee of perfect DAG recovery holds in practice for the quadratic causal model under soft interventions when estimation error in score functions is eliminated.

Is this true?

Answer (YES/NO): YES